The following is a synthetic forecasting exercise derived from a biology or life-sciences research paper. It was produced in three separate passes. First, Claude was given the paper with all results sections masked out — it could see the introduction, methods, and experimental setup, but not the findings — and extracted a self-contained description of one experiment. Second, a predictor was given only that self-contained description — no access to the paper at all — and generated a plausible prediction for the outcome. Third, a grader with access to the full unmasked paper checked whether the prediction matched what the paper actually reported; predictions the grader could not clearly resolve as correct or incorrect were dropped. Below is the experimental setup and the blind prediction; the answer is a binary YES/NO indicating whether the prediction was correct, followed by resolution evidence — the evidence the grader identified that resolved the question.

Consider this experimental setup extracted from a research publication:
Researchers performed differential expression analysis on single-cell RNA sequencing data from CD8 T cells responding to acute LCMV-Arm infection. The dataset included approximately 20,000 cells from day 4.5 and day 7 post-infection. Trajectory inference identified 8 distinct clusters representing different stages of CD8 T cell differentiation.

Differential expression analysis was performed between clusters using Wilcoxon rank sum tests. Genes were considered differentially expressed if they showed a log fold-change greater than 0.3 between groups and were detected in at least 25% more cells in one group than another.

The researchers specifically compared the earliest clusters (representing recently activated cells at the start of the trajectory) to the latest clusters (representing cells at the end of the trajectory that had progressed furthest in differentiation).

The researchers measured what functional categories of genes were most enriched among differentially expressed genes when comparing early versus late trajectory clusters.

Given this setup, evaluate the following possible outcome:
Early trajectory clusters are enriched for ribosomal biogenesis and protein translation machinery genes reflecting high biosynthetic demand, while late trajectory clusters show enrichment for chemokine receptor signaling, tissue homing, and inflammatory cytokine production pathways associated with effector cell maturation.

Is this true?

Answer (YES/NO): NO